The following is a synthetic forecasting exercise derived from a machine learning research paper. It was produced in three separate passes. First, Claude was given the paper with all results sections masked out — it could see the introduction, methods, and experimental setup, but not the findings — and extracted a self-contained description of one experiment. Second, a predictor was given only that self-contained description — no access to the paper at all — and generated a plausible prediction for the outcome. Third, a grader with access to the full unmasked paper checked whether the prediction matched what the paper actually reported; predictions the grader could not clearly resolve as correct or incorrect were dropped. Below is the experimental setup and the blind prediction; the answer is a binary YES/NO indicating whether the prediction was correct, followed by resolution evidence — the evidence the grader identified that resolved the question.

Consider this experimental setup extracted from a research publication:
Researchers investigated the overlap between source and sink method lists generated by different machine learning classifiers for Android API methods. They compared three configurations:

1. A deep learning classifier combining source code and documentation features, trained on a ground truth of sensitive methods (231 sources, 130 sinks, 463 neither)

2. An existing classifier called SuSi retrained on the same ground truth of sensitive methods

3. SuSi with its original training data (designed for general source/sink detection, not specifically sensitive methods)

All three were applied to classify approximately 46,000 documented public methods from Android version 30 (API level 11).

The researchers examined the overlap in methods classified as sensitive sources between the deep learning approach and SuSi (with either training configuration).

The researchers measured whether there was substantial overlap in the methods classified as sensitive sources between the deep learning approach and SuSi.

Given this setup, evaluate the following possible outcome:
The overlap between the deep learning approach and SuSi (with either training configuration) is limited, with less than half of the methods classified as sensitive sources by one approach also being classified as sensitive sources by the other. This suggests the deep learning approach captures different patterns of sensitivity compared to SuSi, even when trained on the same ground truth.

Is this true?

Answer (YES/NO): YES